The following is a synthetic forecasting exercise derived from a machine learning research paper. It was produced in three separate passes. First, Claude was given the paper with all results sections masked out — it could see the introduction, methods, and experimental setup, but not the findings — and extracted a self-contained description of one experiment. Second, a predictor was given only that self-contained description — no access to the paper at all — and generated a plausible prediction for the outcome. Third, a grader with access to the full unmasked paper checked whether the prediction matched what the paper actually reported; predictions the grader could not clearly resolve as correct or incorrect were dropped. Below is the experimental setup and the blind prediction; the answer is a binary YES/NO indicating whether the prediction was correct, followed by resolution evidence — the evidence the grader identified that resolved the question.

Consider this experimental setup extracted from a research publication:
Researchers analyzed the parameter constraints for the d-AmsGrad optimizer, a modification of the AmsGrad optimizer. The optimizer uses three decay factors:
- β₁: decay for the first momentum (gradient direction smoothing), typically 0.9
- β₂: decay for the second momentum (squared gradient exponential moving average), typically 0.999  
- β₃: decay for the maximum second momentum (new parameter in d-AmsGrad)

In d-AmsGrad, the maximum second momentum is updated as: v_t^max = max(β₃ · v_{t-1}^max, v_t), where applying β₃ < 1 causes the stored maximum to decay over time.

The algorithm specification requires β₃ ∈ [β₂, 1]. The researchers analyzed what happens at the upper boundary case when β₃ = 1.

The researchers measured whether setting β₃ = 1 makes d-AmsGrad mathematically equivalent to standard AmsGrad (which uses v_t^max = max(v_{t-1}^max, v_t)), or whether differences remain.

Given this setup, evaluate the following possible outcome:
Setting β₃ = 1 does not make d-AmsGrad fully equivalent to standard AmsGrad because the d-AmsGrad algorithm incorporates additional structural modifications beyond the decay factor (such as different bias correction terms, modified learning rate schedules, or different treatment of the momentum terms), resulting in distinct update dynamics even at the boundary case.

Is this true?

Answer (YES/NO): NO